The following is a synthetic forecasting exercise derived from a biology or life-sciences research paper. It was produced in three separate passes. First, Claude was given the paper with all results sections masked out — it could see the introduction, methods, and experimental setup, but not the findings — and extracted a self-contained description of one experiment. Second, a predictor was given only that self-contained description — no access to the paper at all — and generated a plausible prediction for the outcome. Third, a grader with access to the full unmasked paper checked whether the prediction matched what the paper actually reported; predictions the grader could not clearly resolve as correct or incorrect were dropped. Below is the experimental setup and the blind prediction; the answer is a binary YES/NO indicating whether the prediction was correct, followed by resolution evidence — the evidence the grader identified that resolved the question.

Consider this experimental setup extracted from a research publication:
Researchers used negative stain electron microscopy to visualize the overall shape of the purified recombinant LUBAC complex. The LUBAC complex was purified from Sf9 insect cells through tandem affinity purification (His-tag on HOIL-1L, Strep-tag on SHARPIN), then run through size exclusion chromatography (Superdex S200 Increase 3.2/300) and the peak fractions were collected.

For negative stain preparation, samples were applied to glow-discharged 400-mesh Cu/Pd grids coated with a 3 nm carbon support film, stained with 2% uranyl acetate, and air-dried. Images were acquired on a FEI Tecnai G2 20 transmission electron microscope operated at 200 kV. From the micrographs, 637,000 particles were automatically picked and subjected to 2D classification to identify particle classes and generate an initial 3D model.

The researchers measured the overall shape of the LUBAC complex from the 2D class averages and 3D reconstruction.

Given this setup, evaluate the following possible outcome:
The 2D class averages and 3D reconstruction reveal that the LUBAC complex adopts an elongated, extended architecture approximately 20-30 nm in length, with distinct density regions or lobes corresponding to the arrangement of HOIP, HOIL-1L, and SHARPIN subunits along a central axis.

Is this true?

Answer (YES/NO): NO